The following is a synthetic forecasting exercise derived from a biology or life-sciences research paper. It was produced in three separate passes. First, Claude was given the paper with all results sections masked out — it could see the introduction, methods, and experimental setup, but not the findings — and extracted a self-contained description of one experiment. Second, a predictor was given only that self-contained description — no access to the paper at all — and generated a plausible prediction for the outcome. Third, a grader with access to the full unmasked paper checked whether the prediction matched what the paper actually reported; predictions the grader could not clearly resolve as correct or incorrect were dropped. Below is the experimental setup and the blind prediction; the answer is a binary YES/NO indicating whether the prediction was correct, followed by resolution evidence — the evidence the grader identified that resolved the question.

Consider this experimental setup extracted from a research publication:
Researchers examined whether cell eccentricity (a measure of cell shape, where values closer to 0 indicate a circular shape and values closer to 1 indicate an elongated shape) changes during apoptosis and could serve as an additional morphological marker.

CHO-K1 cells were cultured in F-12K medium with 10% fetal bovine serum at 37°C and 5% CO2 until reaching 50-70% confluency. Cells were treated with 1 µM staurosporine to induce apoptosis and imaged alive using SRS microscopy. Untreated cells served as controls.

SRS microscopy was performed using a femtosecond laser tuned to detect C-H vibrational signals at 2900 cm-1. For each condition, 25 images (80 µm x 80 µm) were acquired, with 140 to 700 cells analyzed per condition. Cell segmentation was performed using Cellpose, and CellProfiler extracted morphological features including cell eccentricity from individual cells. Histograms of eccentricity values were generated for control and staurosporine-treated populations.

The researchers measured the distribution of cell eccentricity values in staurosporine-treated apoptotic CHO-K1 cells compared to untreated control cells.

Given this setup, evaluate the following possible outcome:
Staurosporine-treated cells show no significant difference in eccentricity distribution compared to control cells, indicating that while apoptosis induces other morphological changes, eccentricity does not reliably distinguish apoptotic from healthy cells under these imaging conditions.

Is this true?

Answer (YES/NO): NO